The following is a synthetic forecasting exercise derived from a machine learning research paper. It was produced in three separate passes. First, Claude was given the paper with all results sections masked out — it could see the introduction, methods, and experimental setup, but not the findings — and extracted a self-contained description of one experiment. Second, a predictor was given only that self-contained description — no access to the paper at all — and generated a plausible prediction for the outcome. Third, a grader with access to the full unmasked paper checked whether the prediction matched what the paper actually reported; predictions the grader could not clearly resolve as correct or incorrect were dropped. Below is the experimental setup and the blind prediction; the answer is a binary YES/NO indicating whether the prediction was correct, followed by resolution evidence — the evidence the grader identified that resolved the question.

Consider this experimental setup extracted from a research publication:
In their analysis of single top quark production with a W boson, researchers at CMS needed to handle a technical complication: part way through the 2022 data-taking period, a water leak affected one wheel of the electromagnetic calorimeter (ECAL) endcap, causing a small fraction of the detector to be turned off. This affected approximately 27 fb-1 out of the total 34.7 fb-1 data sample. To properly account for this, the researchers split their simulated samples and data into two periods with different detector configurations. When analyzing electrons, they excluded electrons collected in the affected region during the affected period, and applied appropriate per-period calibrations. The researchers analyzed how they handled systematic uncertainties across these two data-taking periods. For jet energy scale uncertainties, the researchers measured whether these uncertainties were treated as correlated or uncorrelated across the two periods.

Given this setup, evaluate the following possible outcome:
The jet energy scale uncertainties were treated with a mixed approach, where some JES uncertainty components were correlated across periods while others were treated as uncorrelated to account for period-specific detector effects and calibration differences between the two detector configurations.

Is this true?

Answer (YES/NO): YES